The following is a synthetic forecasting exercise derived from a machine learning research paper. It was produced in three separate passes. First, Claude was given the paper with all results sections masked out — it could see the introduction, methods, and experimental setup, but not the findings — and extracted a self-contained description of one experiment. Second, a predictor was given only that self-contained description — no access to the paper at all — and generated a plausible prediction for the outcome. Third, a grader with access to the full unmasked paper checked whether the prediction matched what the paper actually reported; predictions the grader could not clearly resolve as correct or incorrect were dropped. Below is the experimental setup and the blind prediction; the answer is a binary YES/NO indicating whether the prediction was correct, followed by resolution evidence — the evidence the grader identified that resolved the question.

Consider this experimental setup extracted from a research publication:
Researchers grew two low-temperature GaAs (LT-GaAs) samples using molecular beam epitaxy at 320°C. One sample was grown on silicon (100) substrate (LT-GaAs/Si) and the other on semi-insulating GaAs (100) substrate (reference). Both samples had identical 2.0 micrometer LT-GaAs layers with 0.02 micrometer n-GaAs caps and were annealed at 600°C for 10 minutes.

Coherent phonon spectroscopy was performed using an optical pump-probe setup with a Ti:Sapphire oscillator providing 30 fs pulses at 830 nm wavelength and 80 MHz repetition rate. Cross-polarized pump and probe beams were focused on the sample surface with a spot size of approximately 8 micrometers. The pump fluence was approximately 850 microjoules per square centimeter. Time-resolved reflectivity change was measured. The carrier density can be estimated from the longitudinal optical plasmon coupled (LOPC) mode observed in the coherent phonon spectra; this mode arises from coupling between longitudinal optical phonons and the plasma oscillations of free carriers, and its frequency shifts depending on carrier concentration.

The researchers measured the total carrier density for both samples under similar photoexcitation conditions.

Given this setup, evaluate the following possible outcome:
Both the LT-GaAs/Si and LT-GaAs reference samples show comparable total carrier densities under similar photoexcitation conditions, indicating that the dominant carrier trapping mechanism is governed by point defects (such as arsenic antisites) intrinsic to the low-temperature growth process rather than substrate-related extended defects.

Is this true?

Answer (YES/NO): NO